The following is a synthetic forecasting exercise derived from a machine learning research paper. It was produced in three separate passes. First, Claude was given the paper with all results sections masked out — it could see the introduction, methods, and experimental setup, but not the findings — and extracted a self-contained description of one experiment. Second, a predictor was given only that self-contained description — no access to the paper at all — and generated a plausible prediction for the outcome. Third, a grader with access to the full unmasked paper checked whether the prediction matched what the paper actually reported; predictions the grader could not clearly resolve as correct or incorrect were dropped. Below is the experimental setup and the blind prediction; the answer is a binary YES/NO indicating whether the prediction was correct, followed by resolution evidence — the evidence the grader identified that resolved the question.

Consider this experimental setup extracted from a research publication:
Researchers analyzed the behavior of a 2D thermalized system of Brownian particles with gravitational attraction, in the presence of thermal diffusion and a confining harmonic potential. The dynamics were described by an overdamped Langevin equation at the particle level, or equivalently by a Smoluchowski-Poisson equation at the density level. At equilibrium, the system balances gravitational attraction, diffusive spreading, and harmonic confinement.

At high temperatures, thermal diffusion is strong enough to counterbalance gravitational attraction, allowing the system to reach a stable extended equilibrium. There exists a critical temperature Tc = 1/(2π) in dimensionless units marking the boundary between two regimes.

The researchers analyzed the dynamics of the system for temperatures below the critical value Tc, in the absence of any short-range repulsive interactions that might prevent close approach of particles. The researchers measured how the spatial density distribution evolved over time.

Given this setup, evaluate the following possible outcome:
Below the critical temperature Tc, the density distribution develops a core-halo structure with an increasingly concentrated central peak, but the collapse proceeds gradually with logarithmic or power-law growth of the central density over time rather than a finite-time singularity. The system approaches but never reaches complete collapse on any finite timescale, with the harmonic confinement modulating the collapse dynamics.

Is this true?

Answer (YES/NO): NO